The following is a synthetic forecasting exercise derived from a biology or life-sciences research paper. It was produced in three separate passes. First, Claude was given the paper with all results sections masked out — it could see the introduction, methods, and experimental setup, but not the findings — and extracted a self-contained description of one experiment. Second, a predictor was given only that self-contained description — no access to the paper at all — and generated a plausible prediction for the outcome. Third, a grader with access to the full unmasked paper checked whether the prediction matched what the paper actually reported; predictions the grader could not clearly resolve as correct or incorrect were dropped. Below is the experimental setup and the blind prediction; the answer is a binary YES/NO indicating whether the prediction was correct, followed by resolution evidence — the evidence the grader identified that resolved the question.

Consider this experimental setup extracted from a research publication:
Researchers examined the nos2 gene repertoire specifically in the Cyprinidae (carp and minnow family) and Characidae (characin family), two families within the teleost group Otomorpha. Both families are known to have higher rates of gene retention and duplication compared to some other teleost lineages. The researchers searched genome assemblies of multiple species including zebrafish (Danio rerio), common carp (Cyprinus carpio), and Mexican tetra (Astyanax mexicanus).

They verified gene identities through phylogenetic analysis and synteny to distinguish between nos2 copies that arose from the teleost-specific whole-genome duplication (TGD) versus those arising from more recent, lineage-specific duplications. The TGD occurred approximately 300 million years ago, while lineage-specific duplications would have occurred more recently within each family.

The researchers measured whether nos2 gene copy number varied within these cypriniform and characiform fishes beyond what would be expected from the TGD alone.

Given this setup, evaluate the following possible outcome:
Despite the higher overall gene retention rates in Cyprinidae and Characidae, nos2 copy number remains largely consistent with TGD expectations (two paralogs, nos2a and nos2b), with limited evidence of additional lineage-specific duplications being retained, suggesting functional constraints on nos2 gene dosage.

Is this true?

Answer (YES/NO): NO